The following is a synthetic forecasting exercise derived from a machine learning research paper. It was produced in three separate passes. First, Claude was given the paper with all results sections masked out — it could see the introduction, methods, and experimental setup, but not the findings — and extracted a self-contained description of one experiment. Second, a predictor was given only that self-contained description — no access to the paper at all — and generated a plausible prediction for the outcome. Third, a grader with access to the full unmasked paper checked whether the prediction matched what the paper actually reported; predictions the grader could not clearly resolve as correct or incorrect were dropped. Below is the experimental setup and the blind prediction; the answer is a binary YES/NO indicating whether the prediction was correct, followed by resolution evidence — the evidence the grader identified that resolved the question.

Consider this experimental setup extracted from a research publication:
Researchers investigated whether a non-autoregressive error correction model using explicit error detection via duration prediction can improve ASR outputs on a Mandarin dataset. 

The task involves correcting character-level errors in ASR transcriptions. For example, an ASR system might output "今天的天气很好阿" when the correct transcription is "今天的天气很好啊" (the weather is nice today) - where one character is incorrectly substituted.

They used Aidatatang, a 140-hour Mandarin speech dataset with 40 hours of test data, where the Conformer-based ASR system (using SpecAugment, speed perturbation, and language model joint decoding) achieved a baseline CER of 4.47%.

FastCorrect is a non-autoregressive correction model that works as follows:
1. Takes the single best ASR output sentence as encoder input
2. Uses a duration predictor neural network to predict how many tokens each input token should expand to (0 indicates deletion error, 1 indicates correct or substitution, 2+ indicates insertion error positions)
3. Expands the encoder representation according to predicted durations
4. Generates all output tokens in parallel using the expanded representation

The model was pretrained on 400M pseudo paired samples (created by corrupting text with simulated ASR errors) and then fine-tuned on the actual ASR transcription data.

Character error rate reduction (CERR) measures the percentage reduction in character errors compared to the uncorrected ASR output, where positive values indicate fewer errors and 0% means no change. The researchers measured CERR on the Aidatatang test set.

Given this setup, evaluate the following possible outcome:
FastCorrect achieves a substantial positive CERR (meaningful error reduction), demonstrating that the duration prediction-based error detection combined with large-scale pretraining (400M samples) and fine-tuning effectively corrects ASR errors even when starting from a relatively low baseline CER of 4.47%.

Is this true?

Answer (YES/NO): NO